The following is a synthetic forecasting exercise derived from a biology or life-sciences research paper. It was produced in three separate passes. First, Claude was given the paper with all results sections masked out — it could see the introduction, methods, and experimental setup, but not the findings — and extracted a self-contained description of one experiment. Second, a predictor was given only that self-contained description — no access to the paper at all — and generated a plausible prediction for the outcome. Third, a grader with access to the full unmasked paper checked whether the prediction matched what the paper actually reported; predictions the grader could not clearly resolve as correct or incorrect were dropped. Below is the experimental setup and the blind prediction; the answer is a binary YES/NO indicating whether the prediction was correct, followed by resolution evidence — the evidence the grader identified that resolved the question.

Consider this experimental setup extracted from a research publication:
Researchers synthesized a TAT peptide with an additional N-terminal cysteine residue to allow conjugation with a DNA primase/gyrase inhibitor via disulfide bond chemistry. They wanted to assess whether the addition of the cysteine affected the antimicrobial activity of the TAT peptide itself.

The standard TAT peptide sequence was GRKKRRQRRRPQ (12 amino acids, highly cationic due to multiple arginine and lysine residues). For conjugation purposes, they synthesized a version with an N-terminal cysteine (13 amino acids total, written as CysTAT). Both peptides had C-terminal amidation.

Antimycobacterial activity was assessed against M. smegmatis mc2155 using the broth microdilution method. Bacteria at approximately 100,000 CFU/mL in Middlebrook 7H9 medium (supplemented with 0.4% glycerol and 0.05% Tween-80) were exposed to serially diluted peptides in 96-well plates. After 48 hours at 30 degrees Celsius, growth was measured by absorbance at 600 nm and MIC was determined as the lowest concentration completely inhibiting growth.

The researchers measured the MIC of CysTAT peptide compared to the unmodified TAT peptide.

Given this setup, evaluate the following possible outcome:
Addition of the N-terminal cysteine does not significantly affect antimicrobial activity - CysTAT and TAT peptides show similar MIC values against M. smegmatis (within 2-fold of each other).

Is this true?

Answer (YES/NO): YES